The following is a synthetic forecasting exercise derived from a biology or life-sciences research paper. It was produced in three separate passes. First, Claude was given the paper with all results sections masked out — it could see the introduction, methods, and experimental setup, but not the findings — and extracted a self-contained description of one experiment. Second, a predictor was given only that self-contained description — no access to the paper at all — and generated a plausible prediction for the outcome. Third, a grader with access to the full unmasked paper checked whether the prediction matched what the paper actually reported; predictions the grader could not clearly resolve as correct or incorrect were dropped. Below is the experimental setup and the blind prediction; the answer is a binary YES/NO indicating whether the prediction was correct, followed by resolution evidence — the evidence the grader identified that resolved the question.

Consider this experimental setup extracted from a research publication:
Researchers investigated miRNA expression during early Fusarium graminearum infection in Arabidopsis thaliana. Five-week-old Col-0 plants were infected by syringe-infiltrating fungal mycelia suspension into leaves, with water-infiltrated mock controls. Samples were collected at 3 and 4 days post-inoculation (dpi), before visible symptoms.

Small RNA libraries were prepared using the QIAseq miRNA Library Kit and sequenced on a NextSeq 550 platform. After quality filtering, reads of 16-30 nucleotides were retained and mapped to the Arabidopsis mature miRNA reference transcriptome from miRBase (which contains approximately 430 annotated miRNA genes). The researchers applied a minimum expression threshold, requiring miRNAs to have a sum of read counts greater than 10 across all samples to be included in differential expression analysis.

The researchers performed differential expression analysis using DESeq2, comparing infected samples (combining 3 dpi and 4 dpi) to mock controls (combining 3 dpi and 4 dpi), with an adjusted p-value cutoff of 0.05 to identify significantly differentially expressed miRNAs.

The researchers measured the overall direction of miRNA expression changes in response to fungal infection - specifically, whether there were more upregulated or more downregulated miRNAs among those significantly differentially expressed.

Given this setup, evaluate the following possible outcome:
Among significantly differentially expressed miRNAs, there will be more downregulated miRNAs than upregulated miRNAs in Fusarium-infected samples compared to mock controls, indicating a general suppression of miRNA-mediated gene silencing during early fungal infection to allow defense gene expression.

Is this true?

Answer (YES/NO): NO